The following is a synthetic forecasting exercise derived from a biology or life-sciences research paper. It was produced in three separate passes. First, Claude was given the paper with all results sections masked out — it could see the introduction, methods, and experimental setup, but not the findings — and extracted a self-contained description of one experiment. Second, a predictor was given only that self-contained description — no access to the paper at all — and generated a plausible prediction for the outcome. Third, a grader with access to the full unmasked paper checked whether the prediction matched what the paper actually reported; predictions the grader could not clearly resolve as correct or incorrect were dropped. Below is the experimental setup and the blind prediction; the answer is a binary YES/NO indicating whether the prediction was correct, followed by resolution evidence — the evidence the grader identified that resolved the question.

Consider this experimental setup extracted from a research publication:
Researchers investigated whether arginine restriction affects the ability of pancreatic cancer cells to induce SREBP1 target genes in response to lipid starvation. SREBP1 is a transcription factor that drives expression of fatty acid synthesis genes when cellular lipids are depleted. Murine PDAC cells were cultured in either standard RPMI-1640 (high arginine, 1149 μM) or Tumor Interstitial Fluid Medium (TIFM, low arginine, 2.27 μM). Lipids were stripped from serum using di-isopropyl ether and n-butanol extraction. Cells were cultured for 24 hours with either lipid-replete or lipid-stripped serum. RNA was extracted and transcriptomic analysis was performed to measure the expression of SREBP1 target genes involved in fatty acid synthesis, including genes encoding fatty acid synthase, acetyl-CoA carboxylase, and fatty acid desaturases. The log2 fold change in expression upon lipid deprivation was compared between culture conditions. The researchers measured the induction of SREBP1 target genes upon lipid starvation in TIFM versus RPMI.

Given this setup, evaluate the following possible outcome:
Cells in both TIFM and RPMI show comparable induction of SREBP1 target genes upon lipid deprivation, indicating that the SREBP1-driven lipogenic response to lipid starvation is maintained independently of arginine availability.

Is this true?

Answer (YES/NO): NO